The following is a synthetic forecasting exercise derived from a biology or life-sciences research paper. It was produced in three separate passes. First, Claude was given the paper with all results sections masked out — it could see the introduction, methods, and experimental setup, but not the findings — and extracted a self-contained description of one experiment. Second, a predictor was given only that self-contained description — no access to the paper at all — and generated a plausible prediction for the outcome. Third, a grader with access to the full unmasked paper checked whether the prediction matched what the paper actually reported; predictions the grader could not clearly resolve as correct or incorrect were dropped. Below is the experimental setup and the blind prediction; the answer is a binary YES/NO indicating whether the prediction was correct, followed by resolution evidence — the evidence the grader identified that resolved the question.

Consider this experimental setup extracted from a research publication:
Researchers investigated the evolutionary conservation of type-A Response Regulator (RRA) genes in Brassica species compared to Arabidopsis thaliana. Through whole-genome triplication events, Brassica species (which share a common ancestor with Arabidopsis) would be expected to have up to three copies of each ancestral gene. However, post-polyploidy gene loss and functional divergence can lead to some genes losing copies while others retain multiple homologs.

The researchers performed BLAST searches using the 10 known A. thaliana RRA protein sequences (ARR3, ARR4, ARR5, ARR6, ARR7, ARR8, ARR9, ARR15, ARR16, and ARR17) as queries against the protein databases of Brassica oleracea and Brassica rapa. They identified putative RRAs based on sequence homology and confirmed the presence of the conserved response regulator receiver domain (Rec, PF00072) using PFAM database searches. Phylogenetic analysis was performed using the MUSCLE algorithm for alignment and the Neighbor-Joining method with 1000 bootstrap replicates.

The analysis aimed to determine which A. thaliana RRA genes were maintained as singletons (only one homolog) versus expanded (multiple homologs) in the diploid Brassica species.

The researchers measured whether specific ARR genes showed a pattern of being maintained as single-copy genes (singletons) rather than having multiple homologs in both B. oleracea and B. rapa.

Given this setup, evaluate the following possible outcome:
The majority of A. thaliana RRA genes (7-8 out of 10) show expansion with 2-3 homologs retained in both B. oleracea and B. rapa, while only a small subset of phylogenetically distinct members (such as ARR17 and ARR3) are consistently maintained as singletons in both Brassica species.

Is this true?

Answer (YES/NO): NO